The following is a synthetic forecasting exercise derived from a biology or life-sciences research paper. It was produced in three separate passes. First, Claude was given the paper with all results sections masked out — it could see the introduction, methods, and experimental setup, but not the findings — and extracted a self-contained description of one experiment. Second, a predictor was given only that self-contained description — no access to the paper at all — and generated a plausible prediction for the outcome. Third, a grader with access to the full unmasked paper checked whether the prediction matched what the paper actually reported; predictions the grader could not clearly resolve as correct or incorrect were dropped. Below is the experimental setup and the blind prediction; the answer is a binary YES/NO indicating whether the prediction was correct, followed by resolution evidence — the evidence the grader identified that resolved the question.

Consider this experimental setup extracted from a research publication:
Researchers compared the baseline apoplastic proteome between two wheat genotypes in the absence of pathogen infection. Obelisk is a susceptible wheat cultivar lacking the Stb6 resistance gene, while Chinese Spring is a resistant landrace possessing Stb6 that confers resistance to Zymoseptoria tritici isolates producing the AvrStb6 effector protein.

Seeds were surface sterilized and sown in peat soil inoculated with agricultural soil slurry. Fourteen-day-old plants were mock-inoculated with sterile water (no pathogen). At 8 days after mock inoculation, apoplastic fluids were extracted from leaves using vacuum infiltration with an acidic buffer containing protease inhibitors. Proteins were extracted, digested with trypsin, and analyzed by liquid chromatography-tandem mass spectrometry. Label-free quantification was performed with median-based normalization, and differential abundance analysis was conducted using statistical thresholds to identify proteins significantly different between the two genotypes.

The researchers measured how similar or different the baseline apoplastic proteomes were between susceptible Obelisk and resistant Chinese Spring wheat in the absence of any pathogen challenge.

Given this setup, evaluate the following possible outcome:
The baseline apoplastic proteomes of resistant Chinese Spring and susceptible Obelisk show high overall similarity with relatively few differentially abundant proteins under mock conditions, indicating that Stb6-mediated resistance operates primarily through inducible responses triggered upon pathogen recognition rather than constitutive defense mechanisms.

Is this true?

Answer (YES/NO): NO